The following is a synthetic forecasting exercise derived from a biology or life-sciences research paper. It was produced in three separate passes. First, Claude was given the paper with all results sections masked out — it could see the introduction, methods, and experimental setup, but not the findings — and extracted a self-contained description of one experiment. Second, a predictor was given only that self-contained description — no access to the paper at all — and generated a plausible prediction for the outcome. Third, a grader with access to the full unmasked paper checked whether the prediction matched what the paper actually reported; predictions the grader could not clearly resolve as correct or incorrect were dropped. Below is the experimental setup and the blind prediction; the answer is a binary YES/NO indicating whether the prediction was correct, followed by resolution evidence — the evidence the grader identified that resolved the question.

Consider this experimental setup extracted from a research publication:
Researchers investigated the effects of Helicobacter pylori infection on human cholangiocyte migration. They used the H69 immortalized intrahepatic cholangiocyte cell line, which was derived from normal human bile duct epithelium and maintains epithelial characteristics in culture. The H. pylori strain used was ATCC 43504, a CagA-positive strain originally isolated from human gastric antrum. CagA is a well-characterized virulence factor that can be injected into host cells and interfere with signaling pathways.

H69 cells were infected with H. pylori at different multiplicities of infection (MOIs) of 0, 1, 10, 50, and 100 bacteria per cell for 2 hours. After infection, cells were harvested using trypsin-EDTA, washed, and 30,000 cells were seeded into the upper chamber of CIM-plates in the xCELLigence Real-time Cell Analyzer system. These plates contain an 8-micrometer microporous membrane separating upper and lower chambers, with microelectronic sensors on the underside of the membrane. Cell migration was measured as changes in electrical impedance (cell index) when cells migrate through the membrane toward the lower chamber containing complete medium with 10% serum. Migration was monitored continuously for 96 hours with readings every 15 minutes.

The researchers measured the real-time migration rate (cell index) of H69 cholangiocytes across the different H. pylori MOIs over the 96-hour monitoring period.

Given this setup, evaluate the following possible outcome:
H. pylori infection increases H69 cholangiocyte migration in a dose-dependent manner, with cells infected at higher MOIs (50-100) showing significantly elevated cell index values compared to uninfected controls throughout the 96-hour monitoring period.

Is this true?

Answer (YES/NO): NO